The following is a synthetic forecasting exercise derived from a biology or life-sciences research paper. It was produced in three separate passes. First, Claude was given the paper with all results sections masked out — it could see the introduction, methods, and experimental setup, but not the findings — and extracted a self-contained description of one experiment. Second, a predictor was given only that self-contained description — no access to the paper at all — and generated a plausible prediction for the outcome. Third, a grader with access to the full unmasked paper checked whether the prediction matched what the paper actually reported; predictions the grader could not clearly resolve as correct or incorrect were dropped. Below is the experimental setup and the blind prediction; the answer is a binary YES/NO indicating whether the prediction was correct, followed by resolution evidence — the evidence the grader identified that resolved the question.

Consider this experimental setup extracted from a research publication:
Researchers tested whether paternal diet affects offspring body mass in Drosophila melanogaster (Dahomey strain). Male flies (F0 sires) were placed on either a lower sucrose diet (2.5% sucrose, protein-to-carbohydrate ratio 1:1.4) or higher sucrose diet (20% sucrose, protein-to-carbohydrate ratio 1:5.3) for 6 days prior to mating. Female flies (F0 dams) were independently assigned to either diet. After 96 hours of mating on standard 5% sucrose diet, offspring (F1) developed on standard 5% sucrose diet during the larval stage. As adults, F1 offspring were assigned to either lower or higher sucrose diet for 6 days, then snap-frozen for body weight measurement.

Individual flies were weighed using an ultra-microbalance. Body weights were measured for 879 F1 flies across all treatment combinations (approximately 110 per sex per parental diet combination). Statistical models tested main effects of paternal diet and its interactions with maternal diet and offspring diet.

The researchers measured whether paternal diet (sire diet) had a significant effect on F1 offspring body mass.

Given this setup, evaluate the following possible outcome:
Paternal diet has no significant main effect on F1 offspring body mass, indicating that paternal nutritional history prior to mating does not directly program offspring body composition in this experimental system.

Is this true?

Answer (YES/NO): NO